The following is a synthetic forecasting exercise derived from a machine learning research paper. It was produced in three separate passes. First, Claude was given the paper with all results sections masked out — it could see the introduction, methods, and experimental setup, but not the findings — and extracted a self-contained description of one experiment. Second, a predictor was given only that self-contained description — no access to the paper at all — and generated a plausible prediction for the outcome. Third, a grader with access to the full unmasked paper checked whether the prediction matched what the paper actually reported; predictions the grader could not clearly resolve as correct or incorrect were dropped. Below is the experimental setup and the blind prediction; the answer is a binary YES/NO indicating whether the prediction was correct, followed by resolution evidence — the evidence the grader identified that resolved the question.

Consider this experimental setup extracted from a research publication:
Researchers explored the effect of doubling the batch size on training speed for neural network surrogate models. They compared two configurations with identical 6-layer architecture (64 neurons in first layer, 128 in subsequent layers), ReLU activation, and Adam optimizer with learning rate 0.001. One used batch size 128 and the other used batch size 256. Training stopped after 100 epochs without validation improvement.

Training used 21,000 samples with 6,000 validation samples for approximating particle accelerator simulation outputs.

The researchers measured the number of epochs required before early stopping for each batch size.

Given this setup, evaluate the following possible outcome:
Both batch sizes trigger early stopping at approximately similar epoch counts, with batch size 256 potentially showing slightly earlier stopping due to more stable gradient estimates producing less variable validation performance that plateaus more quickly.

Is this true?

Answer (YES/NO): NO